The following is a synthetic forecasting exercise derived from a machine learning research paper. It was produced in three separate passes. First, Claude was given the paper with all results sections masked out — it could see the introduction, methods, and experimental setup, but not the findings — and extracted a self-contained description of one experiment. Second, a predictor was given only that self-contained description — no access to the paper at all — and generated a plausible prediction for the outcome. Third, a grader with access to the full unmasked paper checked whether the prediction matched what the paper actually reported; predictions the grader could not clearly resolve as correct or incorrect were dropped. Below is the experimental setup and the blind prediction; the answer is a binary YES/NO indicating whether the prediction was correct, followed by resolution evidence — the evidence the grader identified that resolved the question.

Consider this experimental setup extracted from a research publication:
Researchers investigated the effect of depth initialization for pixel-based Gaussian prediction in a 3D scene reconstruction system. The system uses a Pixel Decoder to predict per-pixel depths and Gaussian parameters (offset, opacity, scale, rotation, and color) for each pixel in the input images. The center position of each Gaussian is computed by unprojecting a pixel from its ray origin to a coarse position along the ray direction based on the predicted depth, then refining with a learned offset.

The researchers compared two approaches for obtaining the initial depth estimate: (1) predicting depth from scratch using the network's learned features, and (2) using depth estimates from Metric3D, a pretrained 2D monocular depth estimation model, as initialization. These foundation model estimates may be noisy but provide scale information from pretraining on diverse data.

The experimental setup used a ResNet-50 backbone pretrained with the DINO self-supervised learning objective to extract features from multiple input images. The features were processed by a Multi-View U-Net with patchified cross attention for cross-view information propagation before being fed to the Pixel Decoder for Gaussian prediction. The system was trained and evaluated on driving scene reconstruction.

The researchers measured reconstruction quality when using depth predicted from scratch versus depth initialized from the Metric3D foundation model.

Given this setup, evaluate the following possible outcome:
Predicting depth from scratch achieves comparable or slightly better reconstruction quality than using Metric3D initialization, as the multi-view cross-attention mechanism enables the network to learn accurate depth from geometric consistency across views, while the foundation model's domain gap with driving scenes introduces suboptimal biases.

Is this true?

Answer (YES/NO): NO